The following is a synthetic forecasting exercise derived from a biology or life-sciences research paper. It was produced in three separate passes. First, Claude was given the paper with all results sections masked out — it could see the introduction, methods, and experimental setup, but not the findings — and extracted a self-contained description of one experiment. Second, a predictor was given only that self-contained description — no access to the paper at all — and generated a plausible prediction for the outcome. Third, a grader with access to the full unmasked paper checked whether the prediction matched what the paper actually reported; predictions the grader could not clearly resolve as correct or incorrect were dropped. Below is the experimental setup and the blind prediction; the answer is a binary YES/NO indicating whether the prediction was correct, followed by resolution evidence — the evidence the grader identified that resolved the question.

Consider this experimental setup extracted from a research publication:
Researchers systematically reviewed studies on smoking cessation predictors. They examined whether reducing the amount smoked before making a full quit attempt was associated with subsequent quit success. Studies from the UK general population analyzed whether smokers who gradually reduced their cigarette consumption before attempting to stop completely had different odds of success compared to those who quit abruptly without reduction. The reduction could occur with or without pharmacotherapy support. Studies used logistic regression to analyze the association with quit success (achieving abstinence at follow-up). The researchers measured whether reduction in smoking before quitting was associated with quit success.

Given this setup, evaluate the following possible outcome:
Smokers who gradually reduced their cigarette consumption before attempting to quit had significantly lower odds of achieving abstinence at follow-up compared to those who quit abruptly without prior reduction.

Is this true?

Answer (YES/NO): NO